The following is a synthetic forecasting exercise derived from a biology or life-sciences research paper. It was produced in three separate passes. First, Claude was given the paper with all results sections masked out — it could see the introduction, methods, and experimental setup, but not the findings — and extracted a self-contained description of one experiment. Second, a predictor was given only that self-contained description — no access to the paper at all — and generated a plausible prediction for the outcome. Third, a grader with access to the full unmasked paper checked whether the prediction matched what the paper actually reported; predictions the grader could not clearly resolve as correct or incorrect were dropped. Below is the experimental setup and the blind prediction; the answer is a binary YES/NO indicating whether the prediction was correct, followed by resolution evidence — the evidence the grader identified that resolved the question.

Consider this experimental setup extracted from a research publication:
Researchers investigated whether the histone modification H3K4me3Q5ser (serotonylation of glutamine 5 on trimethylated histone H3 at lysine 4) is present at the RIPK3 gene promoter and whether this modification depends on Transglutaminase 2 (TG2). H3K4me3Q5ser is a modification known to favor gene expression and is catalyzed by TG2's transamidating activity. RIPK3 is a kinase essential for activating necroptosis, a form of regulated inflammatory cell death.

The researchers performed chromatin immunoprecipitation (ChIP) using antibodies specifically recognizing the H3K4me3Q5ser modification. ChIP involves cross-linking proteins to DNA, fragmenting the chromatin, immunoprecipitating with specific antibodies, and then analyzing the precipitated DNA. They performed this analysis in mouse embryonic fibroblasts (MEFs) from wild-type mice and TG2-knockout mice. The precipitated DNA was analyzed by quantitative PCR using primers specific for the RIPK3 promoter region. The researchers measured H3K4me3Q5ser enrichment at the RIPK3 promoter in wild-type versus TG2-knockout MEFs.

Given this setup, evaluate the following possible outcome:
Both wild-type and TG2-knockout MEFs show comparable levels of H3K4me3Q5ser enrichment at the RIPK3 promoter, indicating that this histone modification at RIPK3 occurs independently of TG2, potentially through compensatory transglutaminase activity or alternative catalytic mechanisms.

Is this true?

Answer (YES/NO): NO